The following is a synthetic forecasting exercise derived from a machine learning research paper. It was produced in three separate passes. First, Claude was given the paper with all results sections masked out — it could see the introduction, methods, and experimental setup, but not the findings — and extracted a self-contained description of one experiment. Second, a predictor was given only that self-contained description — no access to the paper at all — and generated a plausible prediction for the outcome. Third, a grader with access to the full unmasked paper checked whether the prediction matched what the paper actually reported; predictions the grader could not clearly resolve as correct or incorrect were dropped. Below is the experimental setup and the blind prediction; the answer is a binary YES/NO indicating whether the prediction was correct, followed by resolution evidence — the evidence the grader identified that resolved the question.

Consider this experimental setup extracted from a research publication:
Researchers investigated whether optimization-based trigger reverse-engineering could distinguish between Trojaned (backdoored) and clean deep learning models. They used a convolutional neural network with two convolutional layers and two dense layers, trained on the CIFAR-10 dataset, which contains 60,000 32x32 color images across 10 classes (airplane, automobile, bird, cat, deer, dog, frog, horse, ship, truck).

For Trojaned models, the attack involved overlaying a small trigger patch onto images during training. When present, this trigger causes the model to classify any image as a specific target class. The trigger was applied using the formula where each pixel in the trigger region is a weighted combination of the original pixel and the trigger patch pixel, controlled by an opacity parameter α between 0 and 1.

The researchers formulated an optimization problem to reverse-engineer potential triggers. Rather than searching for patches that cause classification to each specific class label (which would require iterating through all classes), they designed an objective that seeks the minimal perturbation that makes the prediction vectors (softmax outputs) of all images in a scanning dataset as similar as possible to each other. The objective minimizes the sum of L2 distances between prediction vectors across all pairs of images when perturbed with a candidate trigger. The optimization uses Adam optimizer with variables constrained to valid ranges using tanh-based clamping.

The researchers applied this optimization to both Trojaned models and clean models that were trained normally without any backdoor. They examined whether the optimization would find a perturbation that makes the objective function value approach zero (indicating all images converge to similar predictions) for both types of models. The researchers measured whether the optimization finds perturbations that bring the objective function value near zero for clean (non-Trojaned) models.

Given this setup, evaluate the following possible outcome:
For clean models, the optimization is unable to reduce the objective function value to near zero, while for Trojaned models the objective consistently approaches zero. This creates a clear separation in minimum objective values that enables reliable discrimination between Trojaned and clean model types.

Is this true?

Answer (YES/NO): YES